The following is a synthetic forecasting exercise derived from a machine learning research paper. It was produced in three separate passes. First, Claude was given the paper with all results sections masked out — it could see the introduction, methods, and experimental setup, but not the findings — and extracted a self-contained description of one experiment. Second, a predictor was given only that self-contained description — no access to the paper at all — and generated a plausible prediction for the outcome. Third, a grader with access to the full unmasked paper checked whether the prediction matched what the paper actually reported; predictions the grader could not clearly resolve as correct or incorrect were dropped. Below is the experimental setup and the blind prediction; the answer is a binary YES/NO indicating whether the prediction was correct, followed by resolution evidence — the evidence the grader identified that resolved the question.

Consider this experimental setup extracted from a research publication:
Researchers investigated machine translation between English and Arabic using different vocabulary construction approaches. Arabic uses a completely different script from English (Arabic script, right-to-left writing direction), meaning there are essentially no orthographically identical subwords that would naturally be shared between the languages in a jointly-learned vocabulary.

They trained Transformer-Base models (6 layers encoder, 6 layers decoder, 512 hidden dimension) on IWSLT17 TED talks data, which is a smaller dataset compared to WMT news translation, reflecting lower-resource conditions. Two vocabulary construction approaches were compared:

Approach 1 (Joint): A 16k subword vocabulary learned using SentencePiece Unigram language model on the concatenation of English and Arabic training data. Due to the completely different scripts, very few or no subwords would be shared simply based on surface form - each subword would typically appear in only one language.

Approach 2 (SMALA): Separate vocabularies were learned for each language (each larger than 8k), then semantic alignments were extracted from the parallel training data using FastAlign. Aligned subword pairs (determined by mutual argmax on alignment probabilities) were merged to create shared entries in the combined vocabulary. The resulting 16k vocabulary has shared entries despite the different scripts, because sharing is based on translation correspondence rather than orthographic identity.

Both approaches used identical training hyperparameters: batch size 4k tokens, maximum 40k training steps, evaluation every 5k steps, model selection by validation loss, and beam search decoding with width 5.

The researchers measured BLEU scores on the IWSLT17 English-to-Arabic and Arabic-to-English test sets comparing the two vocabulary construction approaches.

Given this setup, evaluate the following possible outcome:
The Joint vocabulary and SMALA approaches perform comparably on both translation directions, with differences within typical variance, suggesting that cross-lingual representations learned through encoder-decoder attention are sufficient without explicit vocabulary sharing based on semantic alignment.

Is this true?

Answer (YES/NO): YES